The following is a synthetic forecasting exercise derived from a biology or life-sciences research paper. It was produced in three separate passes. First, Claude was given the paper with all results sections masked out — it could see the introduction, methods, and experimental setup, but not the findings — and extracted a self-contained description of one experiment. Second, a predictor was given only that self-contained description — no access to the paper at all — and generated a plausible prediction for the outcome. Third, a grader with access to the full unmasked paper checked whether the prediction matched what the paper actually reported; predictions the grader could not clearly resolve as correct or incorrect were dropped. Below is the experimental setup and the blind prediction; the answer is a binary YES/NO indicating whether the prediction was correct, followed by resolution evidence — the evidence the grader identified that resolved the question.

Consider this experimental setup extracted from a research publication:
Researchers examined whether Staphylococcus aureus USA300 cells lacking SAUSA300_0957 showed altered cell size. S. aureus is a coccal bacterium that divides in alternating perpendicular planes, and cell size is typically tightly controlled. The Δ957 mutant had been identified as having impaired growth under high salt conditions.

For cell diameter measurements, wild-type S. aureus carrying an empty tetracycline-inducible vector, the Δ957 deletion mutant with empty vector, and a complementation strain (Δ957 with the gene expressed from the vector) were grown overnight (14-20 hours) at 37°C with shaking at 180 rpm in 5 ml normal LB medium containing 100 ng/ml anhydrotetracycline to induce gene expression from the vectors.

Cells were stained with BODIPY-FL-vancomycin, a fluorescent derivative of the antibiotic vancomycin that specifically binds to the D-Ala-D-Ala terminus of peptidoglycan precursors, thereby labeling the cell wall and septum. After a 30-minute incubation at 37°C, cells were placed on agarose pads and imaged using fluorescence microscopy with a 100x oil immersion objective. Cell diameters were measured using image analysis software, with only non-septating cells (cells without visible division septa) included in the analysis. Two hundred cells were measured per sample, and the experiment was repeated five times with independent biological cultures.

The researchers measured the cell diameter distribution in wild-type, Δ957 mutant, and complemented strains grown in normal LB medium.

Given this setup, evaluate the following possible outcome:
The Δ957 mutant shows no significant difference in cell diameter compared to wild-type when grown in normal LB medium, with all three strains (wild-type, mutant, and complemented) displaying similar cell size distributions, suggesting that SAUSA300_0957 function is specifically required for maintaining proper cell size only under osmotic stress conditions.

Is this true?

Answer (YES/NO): NO